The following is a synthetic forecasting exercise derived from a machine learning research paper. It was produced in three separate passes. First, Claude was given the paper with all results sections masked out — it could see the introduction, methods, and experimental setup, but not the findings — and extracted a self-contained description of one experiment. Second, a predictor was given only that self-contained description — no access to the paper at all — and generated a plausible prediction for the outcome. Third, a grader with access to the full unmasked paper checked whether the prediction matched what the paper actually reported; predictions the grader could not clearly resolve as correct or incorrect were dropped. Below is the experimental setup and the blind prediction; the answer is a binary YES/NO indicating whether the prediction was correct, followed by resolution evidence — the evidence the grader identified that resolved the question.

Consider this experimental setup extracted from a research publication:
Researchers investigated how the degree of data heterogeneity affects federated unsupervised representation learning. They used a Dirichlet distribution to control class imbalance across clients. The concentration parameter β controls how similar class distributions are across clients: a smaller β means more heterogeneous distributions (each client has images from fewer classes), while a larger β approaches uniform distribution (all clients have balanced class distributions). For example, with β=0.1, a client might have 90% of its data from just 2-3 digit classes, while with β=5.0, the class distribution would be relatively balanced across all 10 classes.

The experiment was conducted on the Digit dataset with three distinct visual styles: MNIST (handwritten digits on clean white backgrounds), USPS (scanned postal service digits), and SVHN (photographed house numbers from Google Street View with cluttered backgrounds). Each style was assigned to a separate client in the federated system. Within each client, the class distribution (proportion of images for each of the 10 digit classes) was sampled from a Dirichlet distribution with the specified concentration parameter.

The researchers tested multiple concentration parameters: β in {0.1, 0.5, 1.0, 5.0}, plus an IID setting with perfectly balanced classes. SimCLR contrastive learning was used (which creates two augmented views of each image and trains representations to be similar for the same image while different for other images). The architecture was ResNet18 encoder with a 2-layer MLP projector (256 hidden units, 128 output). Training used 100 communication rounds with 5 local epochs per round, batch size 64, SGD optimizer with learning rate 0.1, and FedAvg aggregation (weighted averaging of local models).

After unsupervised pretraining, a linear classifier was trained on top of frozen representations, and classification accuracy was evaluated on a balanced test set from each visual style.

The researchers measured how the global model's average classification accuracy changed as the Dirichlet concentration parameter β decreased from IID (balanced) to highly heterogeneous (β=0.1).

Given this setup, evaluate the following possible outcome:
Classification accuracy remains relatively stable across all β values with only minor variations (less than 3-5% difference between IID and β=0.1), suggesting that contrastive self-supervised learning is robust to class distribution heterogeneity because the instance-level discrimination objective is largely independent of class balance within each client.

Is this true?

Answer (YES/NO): YES